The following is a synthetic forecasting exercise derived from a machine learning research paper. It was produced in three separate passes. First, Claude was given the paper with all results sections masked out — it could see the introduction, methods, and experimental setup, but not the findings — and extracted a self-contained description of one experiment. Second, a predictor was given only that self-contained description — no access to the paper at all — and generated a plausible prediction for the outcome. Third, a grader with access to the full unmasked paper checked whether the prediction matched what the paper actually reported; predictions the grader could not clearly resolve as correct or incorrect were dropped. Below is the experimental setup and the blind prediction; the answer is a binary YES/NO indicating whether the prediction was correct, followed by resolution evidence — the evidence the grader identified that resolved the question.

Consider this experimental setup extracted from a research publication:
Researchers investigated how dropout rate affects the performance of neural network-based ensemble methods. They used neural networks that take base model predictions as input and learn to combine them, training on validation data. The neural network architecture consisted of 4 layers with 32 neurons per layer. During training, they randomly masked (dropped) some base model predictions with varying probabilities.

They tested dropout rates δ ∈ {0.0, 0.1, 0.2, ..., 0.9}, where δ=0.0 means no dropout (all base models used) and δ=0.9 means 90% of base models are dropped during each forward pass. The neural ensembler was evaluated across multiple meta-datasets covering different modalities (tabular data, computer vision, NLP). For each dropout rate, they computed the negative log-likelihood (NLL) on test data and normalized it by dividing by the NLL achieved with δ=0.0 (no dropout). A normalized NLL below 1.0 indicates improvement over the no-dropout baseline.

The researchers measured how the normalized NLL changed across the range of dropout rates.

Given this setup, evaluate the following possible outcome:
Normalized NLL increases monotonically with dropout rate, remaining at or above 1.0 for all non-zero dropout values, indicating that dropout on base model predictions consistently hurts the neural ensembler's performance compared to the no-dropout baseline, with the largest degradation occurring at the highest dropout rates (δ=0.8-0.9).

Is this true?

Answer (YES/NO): NO